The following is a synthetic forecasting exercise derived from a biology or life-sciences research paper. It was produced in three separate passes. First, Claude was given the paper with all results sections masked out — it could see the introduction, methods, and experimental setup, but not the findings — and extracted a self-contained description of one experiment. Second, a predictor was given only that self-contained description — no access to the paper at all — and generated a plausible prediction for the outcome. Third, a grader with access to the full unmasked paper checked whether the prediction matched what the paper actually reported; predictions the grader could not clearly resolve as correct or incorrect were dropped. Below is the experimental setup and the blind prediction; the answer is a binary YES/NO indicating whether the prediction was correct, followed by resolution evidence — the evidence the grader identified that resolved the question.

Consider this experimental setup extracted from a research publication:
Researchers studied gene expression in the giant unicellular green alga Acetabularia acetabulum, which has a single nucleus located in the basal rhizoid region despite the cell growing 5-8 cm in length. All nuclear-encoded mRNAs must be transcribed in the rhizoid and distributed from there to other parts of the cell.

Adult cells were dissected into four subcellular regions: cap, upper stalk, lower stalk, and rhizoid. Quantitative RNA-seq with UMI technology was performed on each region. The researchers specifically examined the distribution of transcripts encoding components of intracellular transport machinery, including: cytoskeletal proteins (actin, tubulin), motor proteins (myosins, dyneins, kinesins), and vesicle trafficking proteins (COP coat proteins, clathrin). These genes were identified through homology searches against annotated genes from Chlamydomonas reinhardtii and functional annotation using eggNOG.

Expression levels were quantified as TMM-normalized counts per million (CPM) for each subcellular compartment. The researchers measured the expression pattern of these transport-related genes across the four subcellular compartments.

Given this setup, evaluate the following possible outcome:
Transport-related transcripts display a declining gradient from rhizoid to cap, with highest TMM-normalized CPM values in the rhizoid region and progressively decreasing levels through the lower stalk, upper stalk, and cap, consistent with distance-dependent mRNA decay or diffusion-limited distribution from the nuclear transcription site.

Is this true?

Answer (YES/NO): NO